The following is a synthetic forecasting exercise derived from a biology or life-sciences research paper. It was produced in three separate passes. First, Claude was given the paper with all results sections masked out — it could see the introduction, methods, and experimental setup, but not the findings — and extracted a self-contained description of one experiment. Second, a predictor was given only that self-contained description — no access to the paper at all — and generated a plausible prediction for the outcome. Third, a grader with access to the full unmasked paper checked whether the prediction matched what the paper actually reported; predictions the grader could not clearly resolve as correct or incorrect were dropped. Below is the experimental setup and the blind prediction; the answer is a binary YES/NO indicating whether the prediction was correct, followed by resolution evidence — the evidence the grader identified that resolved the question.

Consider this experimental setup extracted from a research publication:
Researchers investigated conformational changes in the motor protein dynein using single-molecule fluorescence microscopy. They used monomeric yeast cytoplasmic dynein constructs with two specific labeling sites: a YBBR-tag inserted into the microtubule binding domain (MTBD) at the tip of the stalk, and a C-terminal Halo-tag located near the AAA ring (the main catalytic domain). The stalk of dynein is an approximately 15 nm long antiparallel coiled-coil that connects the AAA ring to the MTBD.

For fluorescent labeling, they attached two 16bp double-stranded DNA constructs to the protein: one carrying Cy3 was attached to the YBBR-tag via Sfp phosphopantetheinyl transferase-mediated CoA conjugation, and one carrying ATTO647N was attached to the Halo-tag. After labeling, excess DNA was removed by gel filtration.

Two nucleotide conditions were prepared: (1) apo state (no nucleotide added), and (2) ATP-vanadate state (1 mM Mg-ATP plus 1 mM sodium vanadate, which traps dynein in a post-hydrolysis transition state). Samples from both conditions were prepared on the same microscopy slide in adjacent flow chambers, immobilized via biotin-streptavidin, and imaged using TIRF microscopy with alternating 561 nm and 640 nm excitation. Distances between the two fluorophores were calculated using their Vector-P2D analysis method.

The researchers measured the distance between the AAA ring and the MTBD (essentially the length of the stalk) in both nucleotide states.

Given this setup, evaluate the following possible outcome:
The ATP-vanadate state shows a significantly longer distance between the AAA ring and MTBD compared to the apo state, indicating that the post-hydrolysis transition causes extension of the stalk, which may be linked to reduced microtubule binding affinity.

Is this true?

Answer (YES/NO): YES